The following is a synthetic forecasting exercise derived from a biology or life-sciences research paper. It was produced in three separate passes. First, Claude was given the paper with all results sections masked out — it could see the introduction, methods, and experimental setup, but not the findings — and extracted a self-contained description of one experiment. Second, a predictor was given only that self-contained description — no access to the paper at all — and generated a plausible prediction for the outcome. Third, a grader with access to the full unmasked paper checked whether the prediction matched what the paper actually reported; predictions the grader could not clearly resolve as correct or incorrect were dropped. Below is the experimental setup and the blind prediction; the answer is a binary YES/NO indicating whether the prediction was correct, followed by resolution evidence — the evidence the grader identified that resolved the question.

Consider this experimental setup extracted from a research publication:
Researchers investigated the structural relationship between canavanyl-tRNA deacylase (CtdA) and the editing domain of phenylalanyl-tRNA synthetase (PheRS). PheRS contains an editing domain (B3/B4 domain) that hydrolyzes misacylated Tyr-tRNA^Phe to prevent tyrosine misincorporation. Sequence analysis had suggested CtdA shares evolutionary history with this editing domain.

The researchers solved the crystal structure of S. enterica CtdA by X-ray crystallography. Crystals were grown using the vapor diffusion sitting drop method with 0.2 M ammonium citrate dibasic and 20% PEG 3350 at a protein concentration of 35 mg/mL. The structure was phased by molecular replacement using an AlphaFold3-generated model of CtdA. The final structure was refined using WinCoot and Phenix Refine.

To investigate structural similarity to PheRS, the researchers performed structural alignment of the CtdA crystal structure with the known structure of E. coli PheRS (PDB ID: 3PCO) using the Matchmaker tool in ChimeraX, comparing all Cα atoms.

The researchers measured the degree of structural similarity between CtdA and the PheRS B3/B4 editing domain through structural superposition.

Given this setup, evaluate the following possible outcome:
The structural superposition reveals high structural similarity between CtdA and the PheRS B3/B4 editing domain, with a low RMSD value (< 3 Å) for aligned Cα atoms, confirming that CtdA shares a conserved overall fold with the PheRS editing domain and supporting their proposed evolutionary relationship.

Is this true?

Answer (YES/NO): YES